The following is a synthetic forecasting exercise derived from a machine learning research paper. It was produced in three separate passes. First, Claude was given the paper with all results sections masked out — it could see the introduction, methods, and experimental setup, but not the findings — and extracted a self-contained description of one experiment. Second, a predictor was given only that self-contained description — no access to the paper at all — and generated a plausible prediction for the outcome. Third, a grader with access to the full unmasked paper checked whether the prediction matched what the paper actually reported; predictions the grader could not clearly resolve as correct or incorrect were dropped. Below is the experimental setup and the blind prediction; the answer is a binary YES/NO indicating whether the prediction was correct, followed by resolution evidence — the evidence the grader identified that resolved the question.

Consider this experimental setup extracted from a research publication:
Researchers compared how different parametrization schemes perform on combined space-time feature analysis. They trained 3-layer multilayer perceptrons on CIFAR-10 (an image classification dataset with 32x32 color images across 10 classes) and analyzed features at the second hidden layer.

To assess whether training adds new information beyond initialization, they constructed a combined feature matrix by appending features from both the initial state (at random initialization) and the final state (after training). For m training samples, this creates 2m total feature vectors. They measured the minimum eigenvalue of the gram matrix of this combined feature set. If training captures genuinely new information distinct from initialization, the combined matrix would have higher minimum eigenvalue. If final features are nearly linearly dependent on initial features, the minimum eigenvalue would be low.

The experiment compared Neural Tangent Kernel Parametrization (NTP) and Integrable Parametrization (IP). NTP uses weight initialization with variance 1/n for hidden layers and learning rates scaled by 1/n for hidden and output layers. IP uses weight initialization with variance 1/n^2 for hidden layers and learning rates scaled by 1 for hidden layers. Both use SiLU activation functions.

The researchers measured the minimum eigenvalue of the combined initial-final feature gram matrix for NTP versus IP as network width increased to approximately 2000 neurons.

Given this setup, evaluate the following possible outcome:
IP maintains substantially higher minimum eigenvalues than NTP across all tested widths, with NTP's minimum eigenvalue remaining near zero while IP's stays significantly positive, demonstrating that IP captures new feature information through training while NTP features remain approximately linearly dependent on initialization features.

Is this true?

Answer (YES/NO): NO